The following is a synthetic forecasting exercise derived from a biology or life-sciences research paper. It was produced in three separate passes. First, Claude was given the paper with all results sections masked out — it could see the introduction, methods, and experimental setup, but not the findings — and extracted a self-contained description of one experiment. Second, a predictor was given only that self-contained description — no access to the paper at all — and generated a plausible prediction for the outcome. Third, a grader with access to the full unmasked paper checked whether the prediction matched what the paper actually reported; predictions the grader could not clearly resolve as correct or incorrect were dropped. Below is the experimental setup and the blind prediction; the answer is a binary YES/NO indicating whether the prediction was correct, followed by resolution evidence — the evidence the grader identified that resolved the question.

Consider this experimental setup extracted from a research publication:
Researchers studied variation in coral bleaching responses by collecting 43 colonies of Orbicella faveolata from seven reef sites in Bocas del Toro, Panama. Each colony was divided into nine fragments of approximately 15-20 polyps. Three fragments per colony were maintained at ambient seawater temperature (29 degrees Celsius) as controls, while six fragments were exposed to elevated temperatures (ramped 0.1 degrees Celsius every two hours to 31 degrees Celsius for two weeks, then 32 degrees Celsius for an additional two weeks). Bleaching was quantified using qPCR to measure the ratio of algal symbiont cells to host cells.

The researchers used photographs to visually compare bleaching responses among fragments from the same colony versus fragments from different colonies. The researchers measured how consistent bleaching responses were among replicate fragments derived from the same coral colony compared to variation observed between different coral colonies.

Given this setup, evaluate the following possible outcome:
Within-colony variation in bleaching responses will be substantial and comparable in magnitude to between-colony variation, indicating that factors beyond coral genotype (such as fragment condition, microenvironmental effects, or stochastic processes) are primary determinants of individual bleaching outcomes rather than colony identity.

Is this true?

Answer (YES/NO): NO